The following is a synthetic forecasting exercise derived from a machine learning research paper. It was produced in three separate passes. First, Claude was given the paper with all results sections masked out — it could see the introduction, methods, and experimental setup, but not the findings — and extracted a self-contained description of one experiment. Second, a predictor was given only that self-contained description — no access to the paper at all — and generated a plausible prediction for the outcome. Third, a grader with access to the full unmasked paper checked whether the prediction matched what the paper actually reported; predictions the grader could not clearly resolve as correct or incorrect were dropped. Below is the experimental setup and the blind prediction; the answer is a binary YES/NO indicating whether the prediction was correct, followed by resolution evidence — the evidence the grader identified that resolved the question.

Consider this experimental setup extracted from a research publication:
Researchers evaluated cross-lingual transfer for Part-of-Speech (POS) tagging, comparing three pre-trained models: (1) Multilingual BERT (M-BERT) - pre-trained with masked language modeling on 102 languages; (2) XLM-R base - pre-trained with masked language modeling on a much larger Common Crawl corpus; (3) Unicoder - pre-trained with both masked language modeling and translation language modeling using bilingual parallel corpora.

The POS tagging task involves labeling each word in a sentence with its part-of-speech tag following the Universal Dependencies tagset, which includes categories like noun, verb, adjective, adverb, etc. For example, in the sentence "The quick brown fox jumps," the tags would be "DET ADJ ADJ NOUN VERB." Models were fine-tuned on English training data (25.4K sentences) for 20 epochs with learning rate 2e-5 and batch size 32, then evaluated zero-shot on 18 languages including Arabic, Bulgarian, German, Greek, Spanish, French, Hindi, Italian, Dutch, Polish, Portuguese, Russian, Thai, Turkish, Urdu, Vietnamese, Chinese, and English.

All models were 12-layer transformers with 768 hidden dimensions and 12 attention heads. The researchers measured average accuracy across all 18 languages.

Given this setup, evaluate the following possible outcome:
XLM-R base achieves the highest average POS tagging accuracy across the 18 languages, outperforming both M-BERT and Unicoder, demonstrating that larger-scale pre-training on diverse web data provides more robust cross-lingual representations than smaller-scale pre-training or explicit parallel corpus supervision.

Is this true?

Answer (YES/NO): YES